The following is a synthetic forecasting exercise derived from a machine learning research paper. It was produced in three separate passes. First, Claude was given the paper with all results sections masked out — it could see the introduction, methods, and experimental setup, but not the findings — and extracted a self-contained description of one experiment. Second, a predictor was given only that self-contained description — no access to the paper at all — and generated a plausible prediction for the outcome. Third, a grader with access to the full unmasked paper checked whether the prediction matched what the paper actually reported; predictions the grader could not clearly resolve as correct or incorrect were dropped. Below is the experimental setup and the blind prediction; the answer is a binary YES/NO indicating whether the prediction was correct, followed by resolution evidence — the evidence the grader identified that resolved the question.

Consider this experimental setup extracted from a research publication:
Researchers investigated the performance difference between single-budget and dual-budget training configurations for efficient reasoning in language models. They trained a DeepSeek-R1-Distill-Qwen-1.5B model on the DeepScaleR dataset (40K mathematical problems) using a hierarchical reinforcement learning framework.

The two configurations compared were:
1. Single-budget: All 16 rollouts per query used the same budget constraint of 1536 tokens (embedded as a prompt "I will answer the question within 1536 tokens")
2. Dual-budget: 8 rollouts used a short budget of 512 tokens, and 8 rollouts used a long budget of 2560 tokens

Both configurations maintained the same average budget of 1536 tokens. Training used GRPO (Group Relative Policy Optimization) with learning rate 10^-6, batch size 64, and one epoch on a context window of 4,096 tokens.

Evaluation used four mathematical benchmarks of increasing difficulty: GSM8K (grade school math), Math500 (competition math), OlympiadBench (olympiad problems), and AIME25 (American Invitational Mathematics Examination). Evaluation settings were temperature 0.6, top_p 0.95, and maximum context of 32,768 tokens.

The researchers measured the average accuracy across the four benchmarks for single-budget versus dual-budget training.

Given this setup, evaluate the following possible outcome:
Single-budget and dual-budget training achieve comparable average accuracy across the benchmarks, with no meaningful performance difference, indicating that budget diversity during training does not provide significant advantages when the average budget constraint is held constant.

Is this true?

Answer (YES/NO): NO